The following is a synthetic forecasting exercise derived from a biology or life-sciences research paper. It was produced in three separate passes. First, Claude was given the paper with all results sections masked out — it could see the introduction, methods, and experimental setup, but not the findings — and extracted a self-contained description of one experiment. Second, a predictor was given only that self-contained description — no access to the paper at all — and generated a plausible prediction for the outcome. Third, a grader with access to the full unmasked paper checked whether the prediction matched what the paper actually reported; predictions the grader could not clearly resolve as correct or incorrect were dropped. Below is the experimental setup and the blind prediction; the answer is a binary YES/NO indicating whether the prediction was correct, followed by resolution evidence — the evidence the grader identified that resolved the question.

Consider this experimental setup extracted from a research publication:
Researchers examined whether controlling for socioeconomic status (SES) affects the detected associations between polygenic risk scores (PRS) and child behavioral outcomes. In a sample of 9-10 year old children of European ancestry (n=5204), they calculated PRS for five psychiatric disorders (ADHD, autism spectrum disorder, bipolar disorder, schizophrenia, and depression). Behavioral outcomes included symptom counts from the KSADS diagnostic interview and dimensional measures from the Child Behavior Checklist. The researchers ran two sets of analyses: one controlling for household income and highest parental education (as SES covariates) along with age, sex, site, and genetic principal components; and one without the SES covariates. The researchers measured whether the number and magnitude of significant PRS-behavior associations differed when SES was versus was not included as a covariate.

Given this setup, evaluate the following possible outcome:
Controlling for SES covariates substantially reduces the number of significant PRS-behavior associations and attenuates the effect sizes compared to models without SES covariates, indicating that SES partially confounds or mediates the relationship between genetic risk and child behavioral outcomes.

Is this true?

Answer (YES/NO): NO